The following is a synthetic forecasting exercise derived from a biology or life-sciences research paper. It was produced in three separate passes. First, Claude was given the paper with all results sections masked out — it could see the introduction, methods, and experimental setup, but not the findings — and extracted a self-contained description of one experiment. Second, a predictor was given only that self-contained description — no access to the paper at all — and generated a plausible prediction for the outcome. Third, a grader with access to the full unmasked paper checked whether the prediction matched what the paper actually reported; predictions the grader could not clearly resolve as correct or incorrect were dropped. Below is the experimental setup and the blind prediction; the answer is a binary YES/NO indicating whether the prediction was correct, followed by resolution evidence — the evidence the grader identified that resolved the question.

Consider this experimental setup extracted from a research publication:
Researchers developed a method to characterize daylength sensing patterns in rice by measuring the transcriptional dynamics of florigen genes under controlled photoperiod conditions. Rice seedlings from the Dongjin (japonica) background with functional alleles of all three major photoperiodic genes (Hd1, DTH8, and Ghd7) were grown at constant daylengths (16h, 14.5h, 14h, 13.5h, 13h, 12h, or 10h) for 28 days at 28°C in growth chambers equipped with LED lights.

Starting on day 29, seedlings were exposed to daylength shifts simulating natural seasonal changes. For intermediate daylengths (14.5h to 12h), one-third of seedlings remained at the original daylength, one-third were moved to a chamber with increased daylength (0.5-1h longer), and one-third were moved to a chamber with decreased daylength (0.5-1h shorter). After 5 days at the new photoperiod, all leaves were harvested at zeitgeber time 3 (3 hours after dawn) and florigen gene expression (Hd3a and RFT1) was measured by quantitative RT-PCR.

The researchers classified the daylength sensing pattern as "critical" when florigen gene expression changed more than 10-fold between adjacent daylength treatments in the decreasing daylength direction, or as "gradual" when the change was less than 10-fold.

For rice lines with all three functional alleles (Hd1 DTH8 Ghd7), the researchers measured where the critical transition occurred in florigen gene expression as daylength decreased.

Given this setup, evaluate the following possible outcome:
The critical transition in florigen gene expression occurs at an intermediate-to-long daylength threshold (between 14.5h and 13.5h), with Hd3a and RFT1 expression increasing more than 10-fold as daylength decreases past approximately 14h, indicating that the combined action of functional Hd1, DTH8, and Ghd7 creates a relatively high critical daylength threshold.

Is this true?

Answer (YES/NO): NO